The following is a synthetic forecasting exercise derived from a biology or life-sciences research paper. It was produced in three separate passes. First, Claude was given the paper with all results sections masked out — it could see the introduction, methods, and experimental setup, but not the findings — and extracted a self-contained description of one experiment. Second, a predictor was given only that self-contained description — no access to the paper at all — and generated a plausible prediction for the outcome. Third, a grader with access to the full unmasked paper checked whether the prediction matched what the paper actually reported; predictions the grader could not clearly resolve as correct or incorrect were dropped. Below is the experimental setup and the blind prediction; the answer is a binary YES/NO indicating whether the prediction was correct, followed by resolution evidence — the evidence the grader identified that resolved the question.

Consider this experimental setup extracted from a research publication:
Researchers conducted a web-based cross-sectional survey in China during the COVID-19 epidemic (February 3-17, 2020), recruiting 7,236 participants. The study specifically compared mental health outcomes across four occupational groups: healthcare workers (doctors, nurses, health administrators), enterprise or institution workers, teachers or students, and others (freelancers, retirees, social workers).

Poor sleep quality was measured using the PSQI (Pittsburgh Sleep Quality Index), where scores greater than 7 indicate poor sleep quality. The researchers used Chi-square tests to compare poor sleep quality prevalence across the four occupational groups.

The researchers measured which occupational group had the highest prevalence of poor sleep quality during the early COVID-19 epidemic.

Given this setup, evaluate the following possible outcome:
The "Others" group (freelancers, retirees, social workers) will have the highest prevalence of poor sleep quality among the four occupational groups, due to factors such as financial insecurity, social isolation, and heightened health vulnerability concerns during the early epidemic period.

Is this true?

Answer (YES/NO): NO